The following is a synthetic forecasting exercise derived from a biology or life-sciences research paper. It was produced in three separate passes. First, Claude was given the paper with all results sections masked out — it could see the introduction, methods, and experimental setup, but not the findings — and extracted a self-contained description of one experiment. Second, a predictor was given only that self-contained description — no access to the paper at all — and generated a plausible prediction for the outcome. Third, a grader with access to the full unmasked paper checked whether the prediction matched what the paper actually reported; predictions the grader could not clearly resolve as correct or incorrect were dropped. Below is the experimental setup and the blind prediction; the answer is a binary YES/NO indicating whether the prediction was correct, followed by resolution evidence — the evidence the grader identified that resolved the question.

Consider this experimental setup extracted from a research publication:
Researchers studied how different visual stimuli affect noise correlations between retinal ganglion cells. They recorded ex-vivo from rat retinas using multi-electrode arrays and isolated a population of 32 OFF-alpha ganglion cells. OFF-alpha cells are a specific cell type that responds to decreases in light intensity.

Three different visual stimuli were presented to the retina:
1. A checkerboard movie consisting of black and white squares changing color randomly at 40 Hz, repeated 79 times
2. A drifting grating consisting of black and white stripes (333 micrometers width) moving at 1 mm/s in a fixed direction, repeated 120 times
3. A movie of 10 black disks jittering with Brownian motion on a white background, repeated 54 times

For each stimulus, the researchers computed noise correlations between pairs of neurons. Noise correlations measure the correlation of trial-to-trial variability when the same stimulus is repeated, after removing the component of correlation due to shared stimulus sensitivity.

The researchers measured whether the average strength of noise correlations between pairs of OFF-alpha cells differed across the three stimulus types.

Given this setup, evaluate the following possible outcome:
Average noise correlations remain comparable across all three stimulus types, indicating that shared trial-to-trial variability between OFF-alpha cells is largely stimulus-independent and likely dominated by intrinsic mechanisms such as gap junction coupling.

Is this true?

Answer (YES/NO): YES